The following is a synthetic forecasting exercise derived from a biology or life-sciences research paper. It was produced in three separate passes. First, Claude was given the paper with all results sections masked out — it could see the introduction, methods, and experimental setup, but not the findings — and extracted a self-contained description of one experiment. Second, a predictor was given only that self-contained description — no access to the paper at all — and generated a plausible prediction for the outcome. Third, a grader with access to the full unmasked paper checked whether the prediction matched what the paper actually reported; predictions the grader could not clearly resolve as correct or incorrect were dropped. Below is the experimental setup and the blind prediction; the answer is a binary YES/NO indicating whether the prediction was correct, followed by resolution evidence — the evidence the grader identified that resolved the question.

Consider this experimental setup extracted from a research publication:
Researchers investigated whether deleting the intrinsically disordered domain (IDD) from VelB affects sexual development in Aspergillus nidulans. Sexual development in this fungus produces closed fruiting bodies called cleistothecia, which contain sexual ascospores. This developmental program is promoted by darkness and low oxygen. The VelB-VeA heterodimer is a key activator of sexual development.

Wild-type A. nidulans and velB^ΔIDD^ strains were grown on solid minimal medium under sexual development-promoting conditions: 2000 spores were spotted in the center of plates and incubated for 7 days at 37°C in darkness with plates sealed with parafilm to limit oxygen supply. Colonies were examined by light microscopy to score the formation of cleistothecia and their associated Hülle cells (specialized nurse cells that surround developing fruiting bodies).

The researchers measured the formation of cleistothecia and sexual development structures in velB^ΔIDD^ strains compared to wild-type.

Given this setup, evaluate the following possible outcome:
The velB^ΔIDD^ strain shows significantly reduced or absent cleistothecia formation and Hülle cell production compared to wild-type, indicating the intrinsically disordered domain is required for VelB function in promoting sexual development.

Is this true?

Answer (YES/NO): NO